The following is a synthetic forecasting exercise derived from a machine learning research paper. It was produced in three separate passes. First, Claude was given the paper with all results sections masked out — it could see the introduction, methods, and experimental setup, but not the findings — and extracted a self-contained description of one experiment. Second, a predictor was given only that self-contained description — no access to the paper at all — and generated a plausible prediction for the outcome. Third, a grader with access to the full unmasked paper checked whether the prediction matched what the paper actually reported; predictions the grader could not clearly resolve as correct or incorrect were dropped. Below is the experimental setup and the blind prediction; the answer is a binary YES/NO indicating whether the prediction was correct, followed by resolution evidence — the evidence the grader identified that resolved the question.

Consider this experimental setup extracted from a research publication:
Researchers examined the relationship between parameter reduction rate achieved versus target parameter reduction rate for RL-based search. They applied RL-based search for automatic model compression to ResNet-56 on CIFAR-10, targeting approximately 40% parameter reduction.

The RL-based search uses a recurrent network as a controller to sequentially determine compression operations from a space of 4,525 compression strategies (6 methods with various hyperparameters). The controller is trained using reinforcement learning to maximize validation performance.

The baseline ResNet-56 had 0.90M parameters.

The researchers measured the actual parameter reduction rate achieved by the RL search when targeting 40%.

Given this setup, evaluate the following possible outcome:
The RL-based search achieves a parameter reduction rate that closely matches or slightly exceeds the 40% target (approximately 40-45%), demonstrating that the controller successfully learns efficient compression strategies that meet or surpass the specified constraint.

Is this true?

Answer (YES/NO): NO